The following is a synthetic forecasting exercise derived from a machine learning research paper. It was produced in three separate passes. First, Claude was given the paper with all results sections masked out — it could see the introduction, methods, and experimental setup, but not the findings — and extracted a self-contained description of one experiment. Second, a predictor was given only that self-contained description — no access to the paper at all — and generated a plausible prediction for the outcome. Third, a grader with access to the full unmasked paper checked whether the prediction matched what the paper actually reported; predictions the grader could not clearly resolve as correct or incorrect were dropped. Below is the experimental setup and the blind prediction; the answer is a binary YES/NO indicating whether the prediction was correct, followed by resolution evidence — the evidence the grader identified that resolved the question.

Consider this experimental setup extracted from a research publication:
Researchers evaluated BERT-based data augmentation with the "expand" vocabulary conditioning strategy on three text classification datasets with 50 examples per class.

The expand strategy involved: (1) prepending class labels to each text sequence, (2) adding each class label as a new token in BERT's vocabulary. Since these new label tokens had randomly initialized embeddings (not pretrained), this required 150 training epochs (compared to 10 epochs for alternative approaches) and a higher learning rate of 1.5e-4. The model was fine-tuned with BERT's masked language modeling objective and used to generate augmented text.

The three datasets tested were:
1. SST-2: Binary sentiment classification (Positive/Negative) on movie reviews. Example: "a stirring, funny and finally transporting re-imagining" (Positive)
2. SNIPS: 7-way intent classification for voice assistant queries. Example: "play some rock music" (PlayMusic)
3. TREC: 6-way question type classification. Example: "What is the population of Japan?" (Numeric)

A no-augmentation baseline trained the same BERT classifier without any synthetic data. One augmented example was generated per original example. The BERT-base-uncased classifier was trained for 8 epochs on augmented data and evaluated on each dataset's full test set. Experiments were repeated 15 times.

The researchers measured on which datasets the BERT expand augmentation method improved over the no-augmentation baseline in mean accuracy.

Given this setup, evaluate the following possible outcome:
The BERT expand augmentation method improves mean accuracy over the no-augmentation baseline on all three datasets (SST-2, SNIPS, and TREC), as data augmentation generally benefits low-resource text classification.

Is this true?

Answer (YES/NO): NO